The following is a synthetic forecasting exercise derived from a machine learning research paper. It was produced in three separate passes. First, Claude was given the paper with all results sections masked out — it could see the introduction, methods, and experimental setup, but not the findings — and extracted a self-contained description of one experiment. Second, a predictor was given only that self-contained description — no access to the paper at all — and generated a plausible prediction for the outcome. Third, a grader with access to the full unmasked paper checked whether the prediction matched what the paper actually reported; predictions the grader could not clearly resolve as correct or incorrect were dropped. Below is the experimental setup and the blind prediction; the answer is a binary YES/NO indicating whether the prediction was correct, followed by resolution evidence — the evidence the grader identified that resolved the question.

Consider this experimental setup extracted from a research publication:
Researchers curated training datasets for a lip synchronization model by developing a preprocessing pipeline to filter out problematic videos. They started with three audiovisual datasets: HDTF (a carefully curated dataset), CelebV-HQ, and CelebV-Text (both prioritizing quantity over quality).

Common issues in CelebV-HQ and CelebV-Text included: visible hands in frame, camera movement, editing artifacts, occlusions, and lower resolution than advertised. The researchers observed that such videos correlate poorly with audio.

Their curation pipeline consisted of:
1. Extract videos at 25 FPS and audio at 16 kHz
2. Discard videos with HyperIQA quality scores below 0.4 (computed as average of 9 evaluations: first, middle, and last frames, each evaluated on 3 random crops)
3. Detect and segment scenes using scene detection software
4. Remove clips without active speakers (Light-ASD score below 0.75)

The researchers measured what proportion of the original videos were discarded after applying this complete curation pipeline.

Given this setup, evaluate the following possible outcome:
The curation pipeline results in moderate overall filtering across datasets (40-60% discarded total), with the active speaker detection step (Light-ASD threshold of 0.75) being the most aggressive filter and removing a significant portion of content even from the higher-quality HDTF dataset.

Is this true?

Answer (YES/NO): NO